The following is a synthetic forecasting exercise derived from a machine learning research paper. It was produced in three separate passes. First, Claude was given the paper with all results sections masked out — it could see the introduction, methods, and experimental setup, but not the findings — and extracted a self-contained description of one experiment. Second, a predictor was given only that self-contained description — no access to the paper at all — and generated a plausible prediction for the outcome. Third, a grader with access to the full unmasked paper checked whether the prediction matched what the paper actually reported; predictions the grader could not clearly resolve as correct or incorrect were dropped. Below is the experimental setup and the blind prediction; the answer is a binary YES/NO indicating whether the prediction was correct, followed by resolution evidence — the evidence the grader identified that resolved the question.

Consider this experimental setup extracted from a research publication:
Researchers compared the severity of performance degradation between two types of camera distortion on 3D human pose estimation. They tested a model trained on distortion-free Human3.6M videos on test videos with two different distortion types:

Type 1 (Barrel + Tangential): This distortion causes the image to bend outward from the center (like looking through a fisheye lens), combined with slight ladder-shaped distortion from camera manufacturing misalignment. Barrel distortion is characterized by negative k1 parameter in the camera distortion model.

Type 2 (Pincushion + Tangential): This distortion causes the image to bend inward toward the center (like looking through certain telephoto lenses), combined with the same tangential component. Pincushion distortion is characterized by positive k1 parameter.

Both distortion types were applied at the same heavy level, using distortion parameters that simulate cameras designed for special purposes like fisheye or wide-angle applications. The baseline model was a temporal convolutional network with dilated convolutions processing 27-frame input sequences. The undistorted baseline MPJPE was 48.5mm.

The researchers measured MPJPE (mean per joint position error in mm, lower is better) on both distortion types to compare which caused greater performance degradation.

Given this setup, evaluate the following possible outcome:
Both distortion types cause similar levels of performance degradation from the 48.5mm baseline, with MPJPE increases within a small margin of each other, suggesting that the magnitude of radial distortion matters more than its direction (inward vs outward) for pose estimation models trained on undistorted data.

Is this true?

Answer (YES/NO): NO